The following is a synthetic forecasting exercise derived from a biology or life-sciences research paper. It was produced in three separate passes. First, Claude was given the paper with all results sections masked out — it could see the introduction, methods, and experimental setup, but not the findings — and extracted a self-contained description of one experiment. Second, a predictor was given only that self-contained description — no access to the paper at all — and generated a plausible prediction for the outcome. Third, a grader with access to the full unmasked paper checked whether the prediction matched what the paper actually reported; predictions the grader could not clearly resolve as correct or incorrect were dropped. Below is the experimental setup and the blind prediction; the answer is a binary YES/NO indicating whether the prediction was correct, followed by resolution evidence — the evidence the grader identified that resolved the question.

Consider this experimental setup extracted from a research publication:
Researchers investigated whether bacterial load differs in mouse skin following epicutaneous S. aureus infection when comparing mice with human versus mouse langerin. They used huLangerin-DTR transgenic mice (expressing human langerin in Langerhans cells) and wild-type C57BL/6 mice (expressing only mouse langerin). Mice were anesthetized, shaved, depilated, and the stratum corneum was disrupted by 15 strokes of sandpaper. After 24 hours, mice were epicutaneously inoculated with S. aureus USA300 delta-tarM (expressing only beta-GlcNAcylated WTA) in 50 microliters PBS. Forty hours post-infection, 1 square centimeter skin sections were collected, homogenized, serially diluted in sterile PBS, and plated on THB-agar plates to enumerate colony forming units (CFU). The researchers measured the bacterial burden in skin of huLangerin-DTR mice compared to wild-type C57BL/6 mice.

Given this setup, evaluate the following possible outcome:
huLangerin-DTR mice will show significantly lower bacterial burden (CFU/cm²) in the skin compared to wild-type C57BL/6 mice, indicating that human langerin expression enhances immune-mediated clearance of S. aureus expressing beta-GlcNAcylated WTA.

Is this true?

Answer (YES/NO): NO